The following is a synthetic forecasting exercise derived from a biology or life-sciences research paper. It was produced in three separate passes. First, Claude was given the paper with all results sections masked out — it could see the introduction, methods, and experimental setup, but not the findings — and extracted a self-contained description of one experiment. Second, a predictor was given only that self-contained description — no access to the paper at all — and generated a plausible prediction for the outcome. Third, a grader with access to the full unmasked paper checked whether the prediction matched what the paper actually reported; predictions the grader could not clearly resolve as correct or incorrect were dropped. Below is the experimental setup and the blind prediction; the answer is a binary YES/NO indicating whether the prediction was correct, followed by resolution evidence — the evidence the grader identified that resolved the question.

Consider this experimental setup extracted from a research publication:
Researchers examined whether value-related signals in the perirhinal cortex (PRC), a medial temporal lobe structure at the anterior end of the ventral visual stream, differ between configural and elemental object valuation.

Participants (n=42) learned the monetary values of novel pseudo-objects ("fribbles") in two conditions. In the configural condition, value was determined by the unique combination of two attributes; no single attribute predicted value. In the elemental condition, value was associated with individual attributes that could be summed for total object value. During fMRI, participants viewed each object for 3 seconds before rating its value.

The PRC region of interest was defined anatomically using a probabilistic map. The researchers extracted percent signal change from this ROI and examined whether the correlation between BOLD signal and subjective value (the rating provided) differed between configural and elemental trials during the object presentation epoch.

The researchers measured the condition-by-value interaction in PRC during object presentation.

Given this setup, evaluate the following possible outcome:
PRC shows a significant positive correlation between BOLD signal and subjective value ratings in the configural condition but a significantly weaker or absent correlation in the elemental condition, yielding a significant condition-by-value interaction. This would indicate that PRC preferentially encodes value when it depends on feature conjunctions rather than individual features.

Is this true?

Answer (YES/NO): NO